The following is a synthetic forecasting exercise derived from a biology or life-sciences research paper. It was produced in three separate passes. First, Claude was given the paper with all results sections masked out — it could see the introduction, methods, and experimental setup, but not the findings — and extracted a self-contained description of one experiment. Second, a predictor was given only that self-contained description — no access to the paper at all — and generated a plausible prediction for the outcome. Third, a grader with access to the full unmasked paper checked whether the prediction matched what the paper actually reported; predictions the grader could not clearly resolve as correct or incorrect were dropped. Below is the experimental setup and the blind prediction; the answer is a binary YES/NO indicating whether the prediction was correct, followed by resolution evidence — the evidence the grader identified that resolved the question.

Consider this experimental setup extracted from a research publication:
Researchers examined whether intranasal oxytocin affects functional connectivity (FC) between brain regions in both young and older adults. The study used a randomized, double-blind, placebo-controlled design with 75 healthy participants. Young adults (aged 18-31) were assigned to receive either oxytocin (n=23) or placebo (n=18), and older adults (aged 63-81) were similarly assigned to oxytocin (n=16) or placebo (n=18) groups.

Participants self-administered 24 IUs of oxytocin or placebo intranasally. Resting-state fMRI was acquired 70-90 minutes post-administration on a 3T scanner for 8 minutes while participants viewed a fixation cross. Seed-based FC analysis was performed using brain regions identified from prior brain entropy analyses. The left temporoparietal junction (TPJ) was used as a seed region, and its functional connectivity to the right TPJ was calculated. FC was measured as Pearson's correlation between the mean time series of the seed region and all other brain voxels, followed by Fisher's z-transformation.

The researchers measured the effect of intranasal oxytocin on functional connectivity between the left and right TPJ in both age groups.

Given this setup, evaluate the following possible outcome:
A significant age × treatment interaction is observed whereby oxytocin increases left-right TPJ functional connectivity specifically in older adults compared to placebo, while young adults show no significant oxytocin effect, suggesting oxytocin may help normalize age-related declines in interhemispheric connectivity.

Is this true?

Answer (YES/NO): NO